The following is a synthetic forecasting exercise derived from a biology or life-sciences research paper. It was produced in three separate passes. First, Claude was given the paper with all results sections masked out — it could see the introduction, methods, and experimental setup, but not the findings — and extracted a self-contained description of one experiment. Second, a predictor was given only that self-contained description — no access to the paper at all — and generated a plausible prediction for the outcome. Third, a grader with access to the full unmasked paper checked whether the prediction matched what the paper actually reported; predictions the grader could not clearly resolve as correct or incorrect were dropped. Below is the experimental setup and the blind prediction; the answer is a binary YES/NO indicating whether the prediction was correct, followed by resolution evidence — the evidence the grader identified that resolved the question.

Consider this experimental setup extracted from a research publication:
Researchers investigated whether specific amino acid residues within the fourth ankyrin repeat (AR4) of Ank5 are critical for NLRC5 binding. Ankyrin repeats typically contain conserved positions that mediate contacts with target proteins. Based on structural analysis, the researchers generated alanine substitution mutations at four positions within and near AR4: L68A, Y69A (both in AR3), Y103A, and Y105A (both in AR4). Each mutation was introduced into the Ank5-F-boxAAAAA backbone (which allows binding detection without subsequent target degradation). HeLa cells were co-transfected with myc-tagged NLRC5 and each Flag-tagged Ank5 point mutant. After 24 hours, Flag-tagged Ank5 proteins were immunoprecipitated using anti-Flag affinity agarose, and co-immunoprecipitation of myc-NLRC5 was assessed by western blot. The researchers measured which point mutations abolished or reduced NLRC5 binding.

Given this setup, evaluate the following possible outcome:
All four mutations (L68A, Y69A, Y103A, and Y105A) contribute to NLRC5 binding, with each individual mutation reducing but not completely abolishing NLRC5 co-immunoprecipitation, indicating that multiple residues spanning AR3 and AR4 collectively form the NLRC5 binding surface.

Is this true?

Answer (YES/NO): NO